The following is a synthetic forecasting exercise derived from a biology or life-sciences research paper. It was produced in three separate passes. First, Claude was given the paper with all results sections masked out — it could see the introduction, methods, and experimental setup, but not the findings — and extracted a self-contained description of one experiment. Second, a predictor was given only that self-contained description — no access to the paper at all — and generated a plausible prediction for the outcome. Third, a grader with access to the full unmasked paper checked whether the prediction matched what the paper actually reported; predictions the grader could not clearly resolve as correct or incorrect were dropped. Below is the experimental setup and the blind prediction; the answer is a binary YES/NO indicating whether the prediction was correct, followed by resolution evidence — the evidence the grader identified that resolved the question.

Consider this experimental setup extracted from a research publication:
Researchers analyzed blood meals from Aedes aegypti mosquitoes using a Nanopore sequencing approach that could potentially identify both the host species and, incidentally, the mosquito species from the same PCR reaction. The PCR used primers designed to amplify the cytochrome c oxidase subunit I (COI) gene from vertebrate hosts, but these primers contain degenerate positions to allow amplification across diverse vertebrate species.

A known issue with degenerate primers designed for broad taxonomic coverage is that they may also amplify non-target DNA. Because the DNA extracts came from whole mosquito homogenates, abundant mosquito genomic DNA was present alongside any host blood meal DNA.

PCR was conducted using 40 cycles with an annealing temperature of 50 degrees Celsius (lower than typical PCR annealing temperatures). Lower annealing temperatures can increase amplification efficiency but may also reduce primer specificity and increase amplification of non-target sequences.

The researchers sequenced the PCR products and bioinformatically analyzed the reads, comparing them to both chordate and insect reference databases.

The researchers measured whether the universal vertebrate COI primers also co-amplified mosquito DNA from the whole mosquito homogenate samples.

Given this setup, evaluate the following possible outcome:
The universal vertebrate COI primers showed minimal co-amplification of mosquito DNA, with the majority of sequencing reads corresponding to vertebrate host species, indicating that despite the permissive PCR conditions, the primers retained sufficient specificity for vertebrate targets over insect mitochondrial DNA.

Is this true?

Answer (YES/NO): NO